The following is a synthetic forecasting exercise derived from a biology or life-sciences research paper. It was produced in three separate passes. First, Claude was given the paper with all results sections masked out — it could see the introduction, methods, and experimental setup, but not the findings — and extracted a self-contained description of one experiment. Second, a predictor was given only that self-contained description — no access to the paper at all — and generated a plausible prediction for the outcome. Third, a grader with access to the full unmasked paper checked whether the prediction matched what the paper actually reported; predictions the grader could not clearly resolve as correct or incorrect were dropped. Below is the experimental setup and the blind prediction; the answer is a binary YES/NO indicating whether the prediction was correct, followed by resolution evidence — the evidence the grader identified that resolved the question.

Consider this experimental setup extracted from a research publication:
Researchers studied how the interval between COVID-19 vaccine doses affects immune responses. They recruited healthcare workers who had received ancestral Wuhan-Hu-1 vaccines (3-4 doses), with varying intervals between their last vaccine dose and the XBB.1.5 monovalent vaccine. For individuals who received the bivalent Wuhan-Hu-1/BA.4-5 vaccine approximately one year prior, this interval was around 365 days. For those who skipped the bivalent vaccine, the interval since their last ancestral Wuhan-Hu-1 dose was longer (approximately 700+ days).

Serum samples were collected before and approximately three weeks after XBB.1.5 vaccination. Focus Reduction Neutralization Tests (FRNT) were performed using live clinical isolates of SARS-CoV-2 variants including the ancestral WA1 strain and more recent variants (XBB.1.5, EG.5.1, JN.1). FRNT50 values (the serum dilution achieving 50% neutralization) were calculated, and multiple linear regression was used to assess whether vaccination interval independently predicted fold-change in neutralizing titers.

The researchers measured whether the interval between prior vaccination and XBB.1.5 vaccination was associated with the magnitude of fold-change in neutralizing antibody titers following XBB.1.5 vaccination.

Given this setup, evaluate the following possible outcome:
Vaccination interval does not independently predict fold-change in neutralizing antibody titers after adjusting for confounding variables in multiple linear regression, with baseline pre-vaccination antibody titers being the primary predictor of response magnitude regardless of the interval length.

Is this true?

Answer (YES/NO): NO